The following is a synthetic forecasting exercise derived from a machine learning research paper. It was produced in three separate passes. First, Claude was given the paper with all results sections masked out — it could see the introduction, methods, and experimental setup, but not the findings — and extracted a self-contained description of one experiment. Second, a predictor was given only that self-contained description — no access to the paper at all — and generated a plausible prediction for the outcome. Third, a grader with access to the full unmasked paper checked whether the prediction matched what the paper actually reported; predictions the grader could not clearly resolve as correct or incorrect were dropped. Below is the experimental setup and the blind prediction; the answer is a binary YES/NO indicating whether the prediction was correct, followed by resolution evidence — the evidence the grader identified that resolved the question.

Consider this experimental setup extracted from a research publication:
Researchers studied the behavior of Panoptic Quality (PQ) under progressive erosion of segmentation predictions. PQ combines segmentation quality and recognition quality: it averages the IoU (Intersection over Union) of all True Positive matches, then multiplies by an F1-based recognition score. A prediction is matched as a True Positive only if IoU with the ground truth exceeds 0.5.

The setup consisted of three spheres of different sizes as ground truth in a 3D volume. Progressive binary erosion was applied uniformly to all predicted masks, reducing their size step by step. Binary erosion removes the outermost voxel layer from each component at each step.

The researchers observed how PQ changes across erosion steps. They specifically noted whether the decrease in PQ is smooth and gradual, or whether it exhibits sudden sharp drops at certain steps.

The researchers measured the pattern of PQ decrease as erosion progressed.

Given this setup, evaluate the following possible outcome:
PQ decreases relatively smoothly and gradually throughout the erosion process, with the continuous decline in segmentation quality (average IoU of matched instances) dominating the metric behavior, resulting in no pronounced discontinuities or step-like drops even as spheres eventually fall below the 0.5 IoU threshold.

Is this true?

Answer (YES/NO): NO